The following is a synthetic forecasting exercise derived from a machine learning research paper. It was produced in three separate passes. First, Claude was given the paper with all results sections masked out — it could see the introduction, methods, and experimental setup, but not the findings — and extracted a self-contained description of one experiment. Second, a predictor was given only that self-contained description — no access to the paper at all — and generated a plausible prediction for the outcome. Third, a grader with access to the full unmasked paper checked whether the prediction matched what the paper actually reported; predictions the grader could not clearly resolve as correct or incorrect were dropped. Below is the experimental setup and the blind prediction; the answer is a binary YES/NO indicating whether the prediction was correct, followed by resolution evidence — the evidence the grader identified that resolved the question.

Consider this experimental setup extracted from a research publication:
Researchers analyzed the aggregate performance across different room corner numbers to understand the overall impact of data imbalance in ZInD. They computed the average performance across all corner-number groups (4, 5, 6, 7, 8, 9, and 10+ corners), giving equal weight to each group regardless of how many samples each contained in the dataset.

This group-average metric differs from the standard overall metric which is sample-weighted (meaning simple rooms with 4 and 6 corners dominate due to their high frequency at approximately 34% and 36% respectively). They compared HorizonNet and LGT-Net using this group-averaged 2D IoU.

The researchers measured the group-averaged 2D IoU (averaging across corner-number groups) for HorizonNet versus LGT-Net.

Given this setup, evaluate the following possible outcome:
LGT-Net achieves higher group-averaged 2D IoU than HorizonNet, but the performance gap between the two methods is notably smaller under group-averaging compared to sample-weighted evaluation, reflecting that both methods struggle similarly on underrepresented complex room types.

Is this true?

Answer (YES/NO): NO